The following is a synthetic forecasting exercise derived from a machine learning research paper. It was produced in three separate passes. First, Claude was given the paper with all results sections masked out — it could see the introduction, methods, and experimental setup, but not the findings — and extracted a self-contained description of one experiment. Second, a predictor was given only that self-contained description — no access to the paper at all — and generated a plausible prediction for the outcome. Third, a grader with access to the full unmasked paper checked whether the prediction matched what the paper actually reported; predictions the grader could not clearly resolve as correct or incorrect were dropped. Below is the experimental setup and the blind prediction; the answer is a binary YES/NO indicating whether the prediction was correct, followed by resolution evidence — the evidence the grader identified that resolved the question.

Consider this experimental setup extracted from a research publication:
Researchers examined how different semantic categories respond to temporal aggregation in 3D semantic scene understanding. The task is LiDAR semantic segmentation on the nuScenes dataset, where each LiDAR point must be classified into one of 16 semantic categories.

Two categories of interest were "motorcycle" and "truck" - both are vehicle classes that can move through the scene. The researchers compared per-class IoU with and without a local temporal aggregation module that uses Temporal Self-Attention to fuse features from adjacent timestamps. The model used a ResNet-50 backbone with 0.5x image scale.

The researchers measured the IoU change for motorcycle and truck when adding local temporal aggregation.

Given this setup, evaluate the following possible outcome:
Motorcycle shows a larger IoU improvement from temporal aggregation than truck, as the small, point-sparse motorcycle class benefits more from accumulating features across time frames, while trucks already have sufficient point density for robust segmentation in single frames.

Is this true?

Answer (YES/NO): NO